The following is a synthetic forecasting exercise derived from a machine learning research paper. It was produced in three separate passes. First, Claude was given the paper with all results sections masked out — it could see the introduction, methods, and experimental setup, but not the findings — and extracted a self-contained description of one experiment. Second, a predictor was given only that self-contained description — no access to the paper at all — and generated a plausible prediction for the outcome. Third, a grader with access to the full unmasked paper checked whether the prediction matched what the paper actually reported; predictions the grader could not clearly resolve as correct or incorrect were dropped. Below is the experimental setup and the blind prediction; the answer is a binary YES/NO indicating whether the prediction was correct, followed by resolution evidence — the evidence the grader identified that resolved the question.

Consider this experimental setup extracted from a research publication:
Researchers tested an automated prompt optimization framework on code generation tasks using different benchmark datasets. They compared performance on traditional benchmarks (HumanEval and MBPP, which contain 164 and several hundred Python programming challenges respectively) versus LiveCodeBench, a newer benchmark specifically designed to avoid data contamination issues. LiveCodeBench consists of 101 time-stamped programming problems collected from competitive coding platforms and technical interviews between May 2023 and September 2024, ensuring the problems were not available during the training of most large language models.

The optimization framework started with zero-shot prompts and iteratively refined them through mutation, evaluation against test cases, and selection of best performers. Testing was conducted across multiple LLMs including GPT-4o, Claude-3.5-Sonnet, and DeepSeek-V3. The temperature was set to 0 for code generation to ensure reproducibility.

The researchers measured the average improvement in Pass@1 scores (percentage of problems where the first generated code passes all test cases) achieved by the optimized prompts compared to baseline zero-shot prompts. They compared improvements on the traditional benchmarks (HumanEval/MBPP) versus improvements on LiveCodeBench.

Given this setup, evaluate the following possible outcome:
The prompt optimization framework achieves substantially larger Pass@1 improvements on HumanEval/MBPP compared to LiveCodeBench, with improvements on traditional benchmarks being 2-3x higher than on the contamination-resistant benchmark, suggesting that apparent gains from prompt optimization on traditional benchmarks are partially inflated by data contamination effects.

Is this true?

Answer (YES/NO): NO